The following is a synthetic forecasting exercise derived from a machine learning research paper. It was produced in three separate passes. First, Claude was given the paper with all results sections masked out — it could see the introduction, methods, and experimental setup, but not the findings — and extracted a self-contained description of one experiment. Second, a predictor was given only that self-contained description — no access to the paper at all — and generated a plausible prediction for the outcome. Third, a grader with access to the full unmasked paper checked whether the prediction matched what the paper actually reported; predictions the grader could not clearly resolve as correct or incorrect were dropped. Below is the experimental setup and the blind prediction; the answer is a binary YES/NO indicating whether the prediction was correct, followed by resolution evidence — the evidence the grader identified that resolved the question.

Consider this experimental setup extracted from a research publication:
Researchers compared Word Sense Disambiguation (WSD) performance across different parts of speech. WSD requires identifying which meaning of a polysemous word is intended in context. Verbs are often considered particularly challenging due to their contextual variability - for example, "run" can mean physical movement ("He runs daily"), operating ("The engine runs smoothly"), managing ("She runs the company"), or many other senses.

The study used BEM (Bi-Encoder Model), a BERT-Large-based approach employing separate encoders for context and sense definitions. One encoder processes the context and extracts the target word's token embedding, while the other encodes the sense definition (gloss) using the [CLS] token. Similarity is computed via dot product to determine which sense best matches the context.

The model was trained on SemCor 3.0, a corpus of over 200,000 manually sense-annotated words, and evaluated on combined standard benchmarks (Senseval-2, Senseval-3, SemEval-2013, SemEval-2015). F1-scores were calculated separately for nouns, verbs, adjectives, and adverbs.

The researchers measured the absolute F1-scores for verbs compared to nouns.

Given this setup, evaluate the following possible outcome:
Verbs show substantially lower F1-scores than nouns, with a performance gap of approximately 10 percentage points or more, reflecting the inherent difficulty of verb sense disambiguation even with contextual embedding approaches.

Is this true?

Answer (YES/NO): YES